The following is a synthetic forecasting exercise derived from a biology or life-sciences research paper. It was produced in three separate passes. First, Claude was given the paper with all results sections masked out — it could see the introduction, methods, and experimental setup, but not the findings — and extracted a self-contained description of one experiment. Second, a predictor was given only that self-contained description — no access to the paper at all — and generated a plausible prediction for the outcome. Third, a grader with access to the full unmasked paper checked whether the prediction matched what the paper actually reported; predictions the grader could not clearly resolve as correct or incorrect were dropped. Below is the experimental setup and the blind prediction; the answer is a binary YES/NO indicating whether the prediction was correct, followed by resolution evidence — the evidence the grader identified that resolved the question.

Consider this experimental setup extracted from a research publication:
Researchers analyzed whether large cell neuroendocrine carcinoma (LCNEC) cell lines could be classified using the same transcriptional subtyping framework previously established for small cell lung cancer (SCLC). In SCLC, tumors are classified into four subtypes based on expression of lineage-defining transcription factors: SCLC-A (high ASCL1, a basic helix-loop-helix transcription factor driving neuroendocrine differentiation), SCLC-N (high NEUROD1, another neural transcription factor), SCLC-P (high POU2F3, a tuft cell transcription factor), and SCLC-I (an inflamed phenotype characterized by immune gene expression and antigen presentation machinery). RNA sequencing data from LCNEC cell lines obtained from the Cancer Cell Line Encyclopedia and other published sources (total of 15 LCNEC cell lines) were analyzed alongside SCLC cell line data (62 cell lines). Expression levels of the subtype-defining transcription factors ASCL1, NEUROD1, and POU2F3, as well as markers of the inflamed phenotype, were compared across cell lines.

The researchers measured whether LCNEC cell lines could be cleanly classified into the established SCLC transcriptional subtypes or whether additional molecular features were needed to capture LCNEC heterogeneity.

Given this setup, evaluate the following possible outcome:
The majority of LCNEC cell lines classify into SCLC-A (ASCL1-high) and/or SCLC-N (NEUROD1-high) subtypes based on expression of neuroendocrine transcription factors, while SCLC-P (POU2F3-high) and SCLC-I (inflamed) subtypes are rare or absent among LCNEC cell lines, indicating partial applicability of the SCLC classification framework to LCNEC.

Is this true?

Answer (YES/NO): NO